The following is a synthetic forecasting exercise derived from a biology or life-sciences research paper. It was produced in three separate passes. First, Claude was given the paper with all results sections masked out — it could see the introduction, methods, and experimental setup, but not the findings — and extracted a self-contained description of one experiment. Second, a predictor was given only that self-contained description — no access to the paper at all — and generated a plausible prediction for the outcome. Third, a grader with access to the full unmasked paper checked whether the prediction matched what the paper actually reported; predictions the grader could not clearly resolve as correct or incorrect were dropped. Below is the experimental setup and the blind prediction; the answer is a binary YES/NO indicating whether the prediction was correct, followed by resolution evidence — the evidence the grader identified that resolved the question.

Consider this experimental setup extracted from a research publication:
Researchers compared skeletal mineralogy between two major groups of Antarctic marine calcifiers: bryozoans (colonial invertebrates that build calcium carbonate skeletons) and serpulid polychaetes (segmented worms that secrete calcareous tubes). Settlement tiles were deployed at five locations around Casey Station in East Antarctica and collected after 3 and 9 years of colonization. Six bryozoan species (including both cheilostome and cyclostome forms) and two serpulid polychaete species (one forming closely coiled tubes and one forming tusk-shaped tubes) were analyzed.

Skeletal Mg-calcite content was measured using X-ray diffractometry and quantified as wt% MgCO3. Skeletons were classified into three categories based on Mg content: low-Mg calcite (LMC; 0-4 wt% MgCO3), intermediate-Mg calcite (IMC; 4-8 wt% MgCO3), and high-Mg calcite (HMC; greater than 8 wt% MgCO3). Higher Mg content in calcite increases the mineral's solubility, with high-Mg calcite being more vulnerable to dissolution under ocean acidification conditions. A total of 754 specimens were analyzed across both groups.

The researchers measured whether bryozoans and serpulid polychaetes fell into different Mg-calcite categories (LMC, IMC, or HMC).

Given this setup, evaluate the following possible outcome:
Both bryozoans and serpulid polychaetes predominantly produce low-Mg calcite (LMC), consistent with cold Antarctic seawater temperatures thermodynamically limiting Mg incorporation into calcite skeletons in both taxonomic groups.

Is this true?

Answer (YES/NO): NO